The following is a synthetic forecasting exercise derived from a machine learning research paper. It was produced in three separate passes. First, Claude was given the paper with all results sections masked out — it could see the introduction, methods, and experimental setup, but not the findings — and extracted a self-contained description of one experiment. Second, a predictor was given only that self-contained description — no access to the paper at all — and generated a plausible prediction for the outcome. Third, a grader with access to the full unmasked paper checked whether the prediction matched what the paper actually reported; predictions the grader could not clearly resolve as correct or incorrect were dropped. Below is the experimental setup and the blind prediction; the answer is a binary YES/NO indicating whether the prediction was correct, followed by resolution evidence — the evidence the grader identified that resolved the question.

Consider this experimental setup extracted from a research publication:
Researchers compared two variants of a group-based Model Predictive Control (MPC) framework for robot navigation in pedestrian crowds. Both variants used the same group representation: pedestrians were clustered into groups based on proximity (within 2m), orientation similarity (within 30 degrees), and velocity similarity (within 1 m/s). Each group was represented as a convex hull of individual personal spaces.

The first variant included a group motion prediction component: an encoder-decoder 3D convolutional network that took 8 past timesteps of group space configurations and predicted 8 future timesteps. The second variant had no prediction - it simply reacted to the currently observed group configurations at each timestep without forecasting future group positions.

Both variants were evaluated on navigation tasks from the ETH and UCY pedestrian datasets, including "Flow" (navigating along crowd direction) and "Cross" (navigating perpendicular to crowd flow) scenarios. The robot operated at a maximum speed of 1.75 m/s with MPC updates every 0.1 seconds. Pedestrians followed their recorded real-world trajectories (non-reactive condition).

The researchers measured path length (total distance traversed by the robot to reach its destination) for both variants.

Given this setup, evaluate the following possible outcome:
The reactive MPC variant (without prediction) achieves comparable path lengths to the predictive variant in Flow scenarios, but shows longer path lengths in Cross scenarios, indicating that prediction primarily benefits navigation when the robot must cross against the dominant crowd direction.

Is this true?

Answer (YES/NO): YES